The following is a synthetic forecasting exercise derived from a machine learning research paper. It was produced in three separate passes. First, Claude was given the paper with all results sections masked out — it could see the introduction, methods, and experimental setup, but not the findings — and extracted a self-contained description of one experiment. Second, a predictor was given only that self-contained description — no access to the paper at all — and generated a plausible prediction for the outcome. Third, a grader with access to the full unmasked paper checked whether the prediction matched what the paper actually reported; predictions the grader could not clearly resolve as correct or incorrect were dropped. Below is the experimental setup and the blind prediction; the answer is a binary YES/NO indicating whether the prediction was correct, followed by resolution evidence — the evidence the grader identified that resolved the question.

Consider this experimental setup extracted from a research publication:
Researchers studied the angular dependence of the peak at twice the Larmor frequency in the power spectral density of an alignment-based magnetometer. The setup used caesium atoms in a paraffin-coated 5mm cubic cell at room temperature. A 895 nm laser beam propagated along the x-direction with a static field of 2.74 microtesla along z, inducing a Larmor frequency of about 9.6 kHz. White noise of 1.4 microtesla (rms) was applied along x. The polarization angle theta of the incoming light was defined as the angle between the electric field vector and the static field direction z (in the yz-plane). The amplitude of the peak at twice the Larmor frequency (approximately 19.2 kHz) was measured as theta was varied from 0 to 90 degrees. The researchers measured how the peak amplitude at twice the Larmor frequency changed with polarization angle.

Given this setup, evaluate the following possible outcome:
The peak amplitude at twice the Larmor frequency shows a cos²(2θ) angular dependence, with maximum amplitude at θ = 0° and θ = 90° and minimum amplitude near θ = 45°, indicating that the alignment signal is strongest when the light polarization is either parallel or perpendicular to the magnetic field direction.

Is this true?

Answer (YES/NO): NO